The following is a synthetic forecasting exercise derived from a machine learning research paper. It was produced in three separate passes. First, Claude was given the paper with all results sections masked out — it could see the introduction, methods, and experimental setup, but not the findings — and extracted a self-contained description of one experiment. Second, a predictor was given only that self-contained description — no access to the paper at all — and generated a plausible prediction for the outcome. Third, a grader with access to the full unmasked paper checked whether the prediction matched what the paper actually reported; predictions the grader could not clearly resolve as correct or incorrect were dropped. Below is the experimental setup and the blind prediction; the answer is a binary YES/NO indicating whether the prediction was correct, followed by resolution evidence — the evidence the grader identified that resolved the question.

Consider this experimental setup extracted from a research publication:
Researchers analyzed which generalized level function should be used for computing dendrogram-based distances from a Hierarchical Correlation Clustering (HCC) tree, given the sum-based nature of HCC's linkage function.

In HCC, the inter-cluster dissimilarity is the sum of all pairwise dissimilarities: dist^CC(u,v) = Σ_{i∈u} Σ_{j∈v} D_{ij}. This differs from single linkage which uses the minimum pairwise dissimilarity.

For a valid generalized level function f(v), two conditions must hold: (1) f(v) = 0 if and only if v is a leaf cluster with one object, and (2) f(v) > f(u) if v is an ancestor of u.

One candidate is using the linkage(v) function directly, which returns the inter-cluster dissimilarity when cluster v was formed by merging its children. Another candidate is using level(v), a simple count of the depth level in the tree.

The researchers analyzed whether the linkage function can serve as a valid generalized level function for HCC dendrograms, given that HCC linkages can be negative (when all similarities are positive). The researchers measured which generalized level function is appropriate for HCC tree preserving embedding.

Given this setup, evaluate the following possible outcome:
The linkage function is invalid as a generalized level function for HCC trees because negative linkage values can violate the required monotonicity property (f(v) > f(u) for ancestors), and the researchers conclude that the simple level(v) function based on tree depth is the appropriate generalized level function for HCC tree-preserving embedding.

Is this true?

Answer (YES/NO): YES